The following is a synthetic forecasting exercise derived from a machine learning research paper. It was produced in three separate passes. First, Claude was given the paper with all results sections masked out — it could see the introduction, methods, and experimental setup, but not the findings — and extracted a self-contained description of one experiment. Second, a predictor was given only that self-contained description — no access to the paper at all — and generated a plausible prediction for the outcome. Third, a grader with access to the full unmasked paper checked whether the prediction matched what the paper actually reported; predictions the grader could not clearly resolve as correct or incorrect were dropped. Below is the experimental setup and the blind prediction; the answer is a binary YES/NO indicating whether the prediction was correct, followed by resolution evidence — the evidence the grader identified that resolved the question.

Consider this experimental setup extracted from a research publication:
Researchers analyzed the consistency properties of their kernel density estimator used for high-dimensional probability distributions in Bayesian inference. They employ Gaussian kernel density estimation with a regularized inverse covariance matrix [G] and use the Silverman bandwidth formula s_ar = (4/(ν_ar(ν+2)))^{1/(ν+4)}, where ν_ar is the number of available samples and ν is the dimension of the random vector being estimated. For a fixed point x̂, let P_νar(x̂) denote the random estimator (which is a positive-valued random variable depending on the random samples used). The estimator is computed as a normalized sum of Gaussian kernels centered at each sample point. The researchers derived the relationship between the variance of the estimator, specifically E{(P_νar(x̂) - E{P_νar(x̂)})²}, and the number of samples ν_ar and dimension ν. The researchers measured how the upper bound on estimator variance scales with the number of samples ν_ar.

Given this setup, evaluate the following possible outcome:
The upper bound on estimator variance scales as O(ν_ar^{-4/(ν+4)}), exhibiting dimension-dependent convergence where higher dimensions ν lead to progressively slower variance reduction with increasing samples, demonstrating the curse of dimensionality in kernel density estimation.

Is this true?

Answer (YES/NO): YES